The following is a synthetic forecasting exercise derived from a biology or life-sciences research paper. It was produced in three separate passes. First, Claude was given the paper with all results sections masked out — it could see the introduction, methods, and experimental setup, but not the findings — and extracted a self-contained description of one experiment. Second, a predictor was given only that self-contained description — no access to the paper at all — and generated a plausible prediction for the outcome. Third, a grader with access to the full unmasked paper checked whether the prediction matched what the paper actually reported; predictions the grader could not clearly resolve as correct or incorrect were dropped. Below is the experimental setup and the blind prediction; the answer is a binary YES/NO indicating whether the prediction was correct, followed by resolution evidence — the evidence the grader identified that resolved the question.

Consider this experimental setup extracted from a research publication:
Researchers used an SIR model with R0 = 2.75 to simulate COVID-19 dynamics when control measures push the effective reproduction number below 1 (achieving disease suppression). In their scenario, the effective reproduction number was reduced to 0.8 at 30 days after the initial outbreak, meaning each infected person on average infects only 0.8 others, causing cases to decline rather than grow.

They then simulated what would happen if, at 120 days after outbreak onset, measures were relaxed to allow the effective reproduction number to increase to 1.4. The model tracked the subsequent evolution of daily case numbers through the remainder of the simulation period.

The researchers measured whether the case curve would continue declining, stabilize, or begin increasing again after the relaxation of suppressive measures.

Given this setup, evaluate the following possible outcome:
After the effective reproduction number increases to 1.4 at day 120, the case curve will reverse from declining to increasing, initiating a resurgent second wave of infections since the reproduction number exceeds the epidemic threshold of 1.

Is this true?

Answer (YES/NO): YES